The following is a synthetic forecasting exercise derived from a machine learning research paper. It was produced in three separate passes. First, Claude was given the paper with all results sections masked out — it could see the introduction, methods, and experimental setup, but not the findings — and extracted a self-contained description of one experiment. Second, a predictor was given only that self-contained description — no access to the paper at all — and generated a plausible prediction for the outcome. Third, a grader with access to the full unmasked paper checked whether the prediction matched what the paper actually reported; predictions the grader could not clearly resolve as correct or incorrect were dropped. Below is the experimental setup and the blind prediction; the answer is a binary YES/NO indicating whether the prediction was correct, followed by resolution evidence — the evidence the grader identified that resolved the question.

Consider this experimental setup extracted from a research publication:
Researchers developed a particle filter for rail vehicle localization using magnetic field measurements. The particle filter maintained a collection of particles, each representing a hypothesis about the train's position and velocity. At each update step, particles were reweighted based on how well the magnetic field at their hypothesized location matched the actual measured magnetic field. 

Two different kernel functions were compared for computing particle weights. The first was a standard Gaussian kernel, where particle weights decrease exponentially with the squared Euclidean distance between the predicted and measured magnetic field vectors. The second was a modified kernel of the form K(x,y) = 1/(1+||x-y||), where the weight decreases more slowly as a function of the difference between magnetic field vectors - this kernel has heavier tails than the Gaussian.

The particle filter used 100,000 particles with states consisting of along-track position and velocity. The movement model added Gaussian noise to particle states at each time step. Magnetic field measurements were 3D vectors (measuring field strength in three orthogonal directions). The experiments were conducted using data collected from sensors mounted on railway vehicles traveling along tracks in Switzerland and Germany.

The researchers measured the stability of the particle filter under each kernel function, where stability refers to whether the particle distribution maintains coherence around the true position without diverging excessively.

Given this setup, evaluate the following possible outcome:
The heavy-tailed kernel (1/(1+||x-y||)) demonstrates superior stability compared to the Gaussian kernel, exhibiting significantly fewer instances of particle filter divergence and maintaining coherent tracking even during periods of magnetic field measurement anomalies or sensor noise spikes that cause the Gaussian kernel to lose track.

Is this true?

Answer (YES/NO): NO